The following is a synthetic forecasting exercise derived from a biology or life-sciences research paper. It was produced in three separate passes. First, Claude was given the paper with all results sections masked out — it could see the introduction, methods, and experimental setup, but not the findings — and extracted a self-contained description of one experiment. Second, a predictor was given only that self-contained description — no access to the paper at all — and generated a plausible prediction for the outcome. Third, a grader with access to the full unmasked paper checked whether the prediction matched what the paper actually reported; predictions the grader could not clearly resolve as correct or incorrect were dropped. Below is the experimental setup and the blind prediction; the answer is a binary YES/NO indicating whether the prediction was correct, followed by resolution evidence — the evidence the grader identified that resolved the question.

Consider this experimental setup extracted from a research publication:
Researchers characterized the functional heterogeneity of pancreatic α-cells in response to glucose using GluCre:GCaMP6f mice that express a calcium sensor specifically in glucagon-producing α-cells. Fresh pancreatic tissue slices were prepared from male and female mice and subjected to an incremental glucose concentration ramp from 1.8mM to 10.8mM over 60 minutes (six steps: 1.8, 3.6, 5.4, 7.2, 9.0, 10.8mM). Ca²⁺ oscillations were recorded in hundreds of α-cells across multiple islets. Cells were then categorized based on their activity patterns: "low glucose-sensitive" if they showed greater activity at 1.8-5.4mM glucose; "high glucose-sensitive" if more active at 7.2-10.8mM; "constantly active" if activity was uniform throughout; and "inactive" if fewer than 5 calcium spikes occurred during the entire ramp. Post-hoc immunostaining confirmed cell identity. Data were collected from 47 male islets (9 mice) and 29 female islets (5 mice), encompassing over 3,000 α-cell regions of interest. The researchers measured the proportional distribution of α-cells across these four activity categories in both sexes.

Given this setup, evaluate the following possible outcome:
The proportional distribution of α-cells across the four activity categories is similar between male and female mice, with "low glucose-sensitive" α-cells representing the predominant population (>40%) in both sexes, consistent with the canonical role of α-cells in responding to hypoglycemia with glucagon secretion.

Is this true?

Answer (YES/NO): YES